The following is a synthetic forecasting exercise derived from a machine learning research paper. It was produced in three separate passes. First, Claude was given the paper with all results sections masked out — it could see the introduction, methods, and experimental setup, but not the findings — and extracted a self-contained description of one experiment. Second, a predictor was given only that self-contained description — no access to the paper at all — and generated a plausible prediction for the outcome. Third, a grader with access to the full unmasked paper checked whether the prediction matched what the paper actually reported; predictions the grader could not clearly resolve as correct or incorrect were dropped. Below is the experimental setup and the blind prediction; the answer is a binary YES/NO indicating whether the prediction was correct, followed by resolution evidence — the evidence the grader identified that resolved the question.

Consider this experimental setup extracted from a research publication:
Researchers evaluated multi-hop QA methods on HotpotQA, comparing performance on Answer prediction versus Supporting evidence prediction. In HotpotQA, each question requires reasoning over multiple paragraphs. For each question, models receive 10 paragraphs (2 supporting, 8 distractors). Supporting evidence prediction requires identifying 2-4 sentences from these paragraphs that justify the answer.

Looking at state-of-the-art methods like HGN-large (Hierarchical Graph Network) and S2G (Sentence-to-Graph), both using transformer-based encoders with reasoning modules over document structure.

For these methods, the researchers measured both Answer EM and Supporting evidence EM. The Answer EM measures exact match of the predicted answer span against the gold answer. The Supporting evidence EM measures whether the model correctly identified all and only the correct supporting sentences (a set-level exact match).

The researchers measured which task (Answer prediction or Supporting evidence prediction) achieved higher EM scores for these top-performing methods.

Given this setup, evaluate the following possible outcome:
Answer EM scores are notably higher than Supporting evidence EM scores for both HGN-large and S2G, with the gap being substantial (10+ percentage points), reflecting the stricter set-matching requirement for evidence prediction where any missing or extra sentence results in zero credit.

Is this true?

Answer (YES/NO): NO